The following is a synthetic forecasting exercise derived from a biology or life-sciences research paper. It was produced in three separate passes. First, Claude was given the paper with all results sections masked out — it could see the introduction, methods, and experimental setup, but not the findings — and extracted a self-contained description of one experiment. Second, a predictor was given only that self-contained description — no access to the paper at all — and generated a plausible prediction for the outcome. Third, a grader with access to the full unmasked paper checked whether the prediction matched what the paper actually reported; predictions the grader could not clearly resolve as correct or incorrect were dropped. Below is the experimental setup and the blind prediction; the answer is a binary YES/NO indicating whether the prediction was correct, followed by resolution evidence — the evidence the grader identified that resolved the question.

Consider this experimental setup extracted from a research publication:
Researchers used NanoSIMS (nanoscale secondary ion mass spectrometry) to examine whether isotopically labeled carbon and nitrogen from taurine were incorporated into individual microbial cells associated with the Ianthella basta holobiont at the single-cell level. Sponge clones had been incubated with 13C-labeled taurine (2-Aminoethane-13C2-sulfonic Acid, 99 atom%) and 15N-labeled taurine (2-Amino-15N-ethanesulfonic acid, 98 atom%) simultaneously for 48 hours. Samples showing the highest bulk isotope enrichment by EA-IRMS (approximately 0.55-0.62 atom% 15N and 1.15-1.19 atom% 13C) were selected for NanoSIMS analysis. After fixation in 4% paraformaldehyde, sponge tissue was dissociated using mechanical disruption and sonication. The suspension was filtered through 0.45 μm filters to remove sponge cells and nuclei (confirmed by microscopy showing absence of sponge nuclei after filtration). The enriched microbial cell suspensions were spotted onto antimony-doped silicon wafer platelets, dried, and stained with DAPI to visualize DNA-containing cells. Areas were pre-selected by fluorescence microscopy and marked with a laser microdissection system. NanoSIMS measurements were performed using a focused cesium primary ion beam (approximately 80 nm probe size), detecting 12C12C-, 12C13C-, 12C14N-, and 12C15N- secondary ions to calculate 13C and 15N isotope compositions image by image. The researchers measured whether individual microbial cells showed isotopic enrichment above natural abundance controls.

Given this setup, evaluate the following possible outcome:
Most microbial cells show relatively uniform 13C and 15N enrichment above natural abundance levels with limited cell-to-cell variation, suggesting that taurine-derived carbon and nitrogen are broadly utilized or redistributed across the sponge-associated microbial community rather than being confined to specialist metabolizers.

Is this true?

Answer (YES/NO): NO